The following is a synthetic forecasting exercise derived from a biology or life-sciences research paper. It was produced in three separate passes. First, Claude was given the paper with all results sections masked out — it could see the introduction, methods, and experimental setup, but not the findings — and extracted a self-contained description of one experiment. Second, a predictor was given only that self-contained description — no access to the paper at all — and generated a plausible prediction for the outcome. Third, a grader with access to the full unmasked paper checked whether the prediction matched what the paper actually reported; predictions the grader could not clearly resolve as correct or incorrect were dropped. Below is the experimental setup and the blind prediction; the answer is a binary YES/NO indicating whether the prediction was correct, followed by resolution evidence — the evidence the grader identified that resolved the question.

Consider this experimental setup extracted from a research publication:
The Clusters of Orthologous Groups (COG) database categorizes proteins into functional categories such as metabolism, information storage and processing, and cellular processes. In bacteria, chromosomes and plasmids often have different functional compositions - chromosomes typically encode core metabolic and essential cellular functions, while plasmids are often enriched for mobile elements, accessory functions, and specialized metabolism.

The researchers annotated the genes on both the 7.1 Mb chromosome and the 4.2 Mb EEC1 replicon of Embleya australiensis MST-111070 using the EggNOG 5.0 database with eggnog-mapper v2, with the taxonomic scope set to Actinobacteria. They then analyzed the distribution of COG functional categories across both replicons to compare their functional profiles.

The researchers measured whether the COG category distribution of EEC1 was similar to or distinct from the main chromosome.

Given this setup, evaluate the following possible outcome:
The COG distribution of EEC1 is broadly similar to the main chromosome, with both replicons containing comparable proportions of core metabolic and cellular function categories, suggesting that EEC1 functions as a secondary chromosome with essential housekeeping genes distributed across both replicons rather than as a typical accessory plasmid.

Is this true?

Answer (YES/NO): YES